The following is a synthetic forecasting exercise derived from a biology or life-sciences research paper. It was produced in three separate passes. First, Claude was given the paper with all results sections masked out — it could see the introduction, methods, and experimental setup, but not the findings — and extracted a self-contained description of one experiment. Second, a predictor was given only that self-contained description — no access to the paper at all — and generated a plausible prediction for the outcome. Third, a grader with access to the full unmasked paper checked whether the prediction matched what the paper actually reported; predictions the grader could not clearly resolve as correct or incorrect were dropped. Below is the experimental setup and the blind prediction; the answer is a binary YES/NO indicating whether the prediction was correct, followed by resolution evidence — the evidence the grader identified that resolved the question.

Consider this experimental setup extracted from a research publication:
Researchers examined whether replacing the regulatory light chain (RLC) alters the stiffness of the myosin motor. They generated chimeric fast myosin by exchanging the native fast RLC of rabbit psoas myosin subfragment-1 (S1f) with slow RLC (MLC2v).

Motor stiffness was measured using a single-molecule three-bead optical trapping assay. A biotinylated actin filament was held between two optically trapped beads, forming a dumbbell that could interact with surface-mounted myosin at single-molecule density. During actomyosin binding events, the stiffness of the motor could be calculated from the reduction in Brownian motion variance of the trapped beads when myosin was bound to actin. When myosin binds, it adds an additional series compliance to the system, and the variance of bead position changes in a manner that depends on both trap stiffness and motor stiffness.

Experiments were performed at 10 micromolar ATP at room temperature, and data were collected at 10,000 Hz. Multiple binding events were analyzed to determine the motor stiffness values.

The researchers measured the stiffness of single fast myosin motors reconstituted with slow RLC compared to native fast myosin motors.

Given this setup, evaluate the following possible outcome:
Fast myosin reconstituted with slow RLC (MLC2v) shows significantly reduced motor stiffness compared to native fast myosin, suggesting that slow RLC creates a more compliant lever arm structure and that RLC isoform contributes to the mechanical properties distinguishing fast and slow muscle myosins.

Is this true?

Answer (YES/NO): NO